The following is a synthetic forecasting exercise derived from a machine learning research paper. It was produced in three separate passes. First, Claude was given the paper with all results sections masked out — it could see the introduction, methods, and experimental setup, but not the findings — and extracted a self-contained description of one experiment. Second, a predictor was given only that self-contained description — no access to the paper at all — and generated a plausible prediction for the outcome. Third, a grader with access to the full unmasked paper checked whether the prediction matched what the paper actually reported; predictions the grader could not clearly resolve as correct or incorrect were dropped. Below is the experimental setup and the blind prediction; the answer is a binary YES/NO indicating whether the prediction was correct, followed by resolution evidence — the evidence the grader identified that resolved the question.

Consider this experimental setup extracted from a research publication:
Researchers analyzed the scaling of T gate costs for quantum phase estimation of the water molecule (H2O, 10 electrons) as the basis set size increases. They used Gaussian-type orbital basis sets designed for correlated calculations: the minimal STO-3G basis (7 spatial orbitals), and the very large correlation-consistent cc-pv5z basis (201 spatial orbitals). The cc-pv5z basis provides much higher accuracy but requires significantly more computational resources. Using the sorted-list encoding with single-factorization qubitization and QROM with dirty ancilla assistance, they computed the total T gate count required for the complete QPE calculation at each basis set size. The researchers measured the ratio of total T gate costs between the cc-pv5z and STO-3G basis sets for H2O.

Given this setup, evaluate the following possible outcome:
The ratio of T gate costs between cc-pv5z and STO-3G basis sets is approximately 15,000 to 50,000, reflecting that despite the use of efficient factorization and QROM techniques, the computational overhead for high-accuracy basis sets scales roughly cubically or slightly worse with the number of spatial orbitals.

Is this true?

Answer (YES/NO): NO